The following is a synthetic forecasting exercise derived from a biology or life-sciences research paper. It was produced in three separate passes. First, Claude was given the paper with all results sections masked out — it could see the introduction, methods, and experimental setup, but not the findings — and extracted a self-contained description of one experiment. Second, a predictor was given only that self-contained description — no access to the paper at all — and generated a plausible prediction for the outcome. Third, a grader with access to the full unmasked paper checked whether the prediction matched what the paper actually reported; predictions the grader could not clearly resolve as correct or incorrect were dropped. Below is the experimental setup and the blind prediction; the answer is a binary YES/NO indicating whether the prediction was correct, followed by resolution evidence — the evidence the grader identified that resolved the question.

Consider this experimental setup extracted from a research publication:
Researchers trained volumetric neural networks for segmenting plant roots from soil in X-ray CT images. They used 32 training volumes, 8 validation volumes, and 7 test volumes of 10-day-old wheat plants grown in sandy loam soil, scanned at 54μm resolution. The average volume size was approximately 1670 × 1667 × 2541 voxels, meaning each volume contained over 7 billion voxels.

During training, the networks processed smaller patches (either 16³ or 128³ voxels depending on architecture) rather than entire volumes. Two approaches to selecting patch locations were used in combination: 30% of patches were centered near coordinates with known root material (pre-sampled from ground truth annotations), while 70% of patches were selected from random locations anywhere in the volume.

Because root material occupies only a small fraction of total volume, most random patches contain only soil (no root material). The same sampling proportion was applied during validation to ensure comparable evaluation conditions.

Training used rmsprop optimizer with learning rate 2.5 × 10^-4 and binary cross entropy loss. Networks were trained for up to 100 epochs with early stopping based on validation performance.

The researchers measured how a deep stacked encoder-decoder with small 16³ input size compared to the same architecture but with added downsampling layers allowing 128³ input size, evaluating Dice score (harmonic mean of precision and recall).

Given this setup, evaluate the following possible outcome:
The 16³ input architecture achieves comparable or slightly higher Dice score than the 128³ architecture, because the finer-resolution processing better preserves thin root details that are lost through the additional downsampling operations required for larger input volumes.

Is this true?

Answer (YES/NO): YES